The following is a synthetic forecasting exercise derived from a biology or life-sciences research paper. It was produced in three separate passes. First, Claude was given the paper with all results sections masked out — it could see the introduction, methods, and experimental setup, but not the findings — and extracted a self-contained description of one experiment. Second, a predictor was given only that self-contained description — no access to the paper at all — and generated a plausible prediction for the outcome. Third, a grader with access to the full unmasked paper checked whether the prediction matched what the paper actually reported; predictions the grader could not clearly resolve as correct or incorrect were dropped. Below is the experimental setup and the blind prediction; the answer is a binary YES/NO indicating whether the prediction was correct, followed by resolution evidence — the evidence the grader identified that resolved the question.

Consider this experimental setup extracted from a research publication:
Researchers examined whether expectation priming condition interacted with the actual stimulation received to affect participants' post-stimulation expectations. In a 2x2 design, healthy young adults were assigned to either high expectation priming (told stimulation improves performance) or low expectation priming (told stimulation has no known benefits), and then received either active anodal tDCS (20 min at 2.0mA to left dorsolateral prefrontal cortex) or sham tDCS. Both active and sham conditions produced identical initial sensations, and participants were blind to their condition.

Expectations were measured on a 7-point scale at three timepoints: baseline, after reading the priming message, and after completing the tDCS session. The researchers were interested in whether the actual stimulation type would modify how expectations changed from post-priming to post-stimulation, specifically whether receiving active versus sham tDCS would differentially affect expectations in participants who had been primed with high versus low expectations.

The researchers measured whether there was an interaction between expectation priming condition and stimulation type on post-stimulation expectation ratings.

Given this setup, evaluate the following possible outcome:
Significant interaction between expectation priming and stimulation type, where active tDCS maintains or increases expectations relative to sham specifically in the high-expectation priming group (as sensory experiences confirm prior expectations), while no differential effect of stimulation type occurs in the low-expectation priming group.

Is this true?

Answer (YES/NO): NO